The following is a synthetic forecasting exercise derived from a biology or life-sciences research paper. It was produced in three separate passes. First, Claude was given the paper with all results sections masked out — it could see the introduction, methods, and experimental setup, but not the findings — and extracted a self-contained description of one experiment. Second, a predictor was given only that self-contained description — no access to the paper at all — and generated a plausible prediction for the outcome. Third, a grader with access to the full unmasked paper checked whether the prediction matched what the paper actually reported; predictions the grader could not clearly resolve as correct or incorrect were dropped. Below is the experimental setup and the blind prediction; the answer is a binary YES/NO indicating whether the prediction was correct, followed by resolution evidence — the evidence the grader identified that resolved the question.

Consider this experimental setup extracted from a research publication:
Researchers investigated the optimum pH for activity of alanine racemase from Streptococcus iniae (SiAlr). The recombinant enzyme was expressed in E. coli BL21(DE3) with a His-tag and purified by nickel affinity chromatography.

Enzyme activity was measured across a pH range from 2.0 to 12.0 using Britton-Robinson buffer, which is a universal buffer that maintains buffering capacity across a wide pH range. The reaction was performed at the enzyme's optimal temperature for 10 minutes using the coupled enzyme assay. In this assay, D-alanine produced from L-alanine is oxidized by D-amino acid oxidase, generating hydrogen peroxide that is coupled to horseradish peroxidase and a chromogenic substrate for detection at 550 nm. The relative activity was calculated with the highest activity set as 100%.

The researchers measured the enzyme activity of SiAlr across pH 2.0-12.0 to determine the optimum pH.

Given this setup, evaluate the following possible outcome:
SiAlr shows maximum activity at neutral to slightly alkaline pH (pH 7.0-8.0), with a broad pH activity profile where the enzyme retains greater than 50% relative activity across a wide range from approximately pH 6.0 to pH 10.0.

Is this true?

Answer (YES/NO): NO